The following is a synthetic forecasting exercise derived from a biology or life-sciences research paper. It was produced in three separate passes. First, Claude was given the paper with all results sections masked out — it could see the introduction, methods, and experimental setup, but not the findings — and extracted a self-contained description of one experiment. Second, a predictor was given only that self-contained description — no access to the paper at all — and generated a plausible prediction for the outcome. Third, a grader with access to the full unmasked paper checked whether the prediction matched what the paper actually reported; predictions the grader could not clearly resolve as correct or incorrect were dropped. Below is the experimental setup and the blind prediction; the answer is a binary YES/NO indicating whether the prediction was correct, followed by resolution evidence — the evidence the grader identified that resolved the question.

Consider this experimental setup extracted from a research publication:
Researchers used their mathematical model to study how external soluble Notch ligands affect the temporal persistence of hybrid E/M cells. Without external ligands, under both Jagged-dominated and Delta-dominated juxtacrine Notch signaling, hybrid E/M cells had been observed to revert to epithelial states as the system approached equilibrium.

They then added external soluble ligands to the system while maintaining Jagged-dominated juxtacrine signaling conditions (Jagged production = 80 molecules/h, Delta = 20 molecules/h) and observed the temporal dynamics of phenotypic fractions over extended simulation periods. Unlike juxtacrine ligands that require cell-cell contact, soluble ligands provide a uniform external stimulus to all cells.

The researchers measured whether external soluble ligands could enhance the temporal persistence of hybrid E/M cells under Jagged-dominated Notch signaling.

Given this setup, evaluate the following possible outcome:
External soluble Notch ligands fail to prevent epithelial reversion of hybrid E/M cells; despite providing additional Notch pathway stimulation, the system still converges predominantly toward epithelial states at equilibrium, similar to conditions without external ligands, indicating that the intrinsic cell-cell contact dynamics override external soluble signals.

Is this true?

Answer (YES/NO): NO